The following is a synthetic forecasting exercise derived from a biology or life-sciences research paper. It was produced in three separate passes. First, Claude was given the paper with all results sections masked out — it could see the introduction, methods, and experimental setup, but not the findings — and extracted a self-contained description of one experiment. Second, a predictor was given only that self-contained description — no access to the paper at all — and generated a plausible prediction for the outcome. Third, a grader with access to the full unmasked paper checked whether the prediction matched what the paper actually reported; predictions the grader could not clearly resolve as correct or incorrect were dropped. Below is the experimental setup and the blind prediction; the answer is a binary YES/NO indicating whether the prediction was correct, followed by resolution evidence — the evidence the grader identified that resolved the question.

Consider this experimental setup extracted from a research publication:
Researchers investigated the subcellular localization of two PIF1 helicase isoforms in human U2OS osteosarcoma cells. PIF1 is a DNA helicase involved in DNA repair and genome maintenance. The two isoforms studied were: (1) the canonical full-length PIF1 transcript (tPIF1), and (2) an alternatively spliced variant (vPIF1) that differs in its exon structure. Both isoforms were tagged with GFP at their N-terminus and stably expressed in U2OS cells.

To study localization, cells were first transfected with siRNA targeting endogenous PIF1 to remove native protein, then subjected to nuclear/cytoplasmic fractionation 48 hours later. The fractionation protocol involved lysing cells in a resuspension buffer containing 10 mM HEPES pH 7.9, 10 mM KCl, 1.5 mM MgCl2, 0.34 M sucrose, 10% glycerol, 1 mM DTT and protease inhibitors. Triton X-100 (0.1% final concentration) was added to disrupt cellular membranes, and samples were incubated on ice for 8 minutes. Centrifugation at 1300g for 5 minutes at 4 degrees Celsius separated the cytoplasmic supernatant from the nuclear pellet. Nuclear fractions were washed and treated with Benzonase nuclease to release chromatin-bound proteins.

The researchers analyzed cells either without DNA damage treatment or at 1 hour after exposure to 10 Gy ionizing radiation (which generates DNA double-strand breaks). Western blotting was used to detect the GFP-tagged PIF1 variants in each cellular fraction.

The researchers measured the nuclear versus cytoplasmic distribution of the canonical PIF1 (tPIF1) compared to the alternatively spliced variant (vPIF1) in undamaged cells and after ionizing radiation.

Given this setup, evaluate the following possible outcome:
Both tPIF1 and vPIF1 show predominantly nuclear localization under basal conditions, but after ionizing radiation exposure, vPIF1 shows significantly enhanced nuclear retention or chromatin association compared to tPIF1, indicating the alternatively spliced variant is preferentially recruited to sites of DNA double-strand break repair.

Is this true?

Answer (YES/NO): NO